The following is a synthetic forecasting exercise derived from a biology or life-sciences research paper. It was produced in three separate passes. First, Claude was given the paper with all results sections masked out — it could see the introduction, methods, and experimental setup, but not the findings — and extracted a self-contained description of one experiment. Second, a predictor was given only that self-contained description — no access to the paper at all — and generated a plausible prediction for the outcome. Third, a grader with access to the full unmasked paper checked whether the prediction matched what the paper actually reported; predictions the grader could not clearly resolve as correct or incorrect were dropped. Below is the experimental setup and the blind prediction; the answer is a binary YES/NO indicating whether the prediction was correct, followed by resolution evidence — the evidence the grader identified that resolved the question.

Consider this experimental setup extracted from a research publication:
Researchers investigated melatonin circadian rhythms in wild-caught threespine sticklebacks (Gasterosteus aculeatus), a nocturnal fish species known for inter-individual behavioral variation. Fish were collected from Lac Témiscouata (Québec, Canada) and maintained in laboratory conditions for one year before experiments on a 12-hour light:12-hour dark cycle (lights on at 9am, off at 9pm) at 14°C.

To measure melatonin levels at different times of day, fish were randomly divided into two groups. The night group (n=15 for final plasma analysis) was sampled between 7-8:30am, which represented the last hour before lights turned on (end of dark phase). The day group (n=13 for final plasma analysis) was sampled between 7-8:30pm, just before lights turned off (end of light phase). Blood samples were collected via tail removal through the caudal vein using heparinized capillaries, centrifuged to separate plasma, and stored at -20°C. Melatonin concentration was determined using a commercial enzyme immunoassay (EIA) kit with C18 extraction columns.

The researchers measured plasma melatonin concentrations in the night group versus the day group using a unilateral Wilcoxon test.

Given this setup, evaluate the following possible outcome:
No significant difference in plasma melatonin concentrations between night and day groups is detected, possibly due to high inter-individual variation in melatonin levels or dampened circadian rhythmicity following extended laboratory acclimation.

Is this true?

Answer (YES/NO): NO